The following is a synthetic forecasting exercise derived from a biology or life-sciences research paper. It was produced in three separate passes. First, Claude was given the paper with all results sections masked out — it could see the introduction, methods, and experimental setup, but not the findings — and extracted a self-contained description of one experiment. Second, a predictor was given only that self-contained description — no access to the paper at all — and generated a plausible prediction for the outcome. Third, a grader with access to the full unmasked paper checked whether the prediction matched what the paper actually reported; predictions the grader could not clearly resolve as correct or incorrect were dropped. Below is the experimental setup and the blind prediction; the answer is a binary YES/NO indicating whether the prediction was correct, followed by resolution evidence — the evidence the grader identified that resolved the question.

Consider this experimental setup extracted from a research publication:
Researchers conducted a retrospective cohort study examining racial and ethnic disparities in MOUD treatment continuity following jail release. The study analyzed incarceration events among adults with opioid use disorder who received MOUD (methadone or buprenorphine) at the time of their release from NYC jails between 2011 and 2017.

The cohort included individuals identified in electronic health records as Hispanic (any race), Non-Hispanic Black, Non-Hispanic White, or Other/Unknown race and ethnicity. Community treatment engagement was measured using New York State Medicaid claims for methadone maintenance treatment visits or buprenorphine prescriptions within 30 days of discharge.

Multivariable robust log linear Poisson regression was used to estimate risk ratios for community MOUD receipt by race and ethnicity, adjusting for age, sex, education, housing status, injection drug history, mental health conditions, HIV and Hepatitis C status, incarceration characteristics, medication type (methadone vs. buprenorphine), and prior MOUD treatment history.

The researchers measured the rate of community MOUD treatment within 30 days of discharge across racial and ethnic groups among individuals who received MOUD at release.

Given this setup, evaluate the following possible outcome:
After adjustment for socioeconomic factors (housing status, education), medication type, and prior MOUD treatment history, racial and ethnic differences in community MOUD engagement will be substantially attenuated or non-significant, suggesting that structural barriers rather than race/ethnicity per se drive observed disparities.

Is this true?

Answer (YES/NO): NO